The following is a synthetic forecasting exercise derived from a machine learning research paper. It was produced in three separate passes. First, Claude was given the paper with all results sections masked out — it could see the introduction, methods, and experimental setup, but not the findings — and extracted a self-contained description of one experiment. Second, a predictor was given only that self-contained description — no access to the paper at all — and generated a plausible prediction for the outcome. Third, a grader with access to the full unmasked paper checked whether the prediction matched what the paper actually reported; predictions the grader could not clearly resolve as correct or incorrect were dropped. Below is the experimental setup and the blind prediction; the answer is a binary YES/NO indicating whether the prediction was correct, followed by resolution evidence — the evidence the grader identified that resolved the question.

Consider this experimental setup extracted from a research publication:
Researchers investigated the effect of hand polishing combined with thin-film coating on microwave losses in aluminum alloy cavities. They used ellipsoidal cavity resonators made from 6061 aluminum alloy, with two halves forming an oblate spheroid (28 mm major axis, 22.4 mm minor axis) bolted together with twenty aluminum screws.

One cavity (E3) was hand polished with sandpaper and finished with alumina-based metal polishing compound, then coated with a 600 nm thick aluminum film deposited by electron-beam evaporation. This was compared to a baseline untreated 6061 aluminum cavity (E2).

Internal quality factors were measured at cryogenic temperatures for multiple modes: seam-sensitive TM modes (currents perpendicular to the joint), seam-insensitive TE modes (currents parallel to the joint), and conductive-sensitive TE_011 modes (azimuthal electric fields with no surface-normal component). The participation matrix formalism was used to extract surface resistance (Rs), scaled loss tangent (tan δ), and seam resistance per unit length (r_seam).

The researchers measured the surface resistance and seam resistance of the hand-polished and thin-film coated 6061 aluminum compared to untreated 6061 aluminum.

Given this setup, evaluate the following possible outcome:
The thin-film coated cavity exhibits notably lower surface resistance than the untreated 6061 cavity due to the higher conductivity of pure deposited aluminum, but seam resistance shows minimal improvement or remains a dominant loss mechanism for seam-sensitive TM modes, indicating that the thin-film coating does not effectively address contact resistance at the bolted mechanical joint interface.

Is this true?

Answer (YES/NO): NO